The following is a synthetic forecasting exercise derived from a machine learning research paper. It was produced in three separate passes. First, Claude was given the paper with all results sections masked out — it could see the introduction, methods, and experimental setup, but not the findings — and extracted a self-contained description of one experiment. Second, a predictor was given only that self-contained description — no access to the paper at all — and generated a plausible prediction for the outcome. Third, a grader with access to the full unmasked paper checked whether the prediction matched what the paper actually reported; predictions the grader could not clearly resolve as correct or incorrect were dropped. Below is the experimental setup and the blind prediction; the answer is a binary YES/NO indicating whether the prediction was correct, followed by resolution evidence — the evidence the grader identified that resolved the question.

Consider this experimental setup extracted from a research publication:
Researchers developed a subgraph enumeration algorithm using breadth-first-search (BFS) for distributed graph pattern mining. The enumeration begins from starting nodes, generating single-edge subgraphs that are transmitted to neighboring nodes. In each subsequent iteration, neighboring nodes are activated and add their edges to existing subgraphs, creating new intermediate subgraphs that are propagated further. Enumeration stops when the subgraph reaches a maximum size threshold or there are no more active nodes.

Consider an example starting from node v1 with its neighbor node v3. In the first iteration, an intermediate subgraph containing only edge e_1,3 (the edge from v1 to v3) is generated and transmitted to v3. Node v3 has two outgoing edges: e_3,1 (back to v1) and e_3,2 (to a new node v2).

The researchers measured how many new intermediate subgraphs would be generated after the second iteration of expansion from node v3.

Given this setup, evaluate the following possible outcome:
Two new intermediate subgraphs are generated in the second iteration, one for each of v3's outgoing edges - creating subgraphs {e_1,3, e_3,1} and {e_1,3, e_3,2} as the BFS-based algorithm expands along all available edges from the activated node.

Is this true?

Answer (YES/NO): YES